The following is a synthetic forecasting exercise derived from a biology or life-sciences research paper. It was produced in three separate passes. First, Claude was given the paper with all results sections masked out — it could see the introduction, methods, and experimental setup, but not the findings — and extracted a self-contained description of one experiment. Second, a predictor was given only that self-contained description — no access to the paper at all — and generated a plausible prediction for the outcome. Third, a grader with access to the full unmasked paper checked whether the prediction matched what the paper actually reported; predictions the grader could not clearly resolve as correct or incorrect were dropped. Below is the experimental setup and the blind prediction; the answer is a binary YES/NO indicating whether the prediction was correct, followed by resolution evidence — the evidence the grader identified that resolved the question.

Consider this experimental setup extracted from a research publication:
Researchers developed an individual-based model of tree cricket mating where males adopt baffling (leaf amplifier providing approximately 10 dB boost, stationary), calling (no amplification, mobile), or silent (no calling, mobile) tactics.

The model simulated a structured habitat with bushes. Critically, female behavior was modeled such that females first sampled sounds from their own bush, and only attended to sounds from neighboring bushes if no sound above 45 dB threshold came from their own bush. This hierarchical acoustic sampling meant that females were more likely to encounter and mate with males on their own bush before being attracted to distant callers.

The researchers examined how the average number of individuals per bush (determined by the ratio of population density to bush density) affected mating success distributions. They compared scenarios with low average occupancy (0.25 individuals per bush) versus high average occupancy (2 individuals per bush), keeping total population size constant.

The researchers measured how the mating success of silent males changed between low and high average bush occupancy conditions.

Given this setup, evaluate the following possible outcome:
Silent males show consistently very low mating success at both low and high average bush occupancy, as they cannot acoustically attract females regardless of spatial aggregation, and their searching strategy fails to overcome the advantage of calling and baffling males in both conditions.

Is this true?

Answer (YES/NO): NO